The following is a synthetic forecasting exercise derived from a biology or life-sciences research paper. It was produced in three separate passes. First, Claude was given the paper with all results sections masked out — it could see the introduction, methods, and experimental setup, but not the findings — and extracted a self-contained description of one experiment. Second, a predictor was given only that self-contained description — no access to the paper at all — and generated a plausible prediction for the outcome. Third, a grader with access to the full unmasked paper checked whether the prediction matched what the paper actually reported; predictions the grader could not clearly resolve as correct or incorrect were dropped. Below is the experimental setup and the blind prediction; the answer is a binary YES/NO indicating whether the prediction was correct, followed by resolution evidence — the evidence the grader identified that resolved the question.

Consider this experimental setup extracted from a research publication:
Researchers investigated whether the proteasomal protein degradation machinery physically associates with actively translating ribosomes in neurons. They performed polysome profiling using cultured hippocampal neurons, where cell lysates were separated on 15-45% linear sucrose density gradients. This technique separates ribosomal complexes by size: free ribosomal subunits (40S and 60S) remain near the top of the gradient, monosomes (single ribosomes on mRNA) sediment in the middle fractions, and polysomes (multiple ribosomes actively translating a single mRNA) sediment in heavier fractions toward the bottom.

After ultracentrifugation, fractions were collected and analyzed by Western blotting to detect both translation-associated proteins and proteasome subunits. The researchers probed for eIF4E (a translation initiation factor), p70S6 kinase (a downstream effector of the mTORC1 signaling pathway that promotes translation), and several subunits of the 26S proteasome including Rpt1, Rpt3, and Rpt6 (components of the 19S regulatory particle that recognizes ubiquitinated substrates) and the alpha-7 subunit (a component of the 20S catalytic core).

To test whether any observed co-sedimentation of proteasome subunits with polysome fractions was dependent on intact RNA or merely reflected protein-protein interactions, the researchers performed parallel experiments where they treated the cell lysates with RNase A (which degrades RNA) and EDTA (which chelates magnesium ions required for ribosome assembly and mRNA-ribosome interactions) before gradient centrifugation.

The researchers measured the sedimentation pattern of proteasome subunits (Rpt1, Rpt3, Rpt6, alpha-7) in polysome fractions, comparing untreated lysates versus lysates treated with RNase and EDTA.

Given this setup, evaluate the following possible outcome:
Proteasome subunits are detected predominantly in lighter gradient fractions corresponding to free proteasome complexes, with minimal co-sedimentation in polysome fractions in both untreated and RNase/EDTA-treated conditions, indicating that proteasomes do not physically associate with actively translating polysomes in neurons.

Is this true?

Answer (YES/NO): NO